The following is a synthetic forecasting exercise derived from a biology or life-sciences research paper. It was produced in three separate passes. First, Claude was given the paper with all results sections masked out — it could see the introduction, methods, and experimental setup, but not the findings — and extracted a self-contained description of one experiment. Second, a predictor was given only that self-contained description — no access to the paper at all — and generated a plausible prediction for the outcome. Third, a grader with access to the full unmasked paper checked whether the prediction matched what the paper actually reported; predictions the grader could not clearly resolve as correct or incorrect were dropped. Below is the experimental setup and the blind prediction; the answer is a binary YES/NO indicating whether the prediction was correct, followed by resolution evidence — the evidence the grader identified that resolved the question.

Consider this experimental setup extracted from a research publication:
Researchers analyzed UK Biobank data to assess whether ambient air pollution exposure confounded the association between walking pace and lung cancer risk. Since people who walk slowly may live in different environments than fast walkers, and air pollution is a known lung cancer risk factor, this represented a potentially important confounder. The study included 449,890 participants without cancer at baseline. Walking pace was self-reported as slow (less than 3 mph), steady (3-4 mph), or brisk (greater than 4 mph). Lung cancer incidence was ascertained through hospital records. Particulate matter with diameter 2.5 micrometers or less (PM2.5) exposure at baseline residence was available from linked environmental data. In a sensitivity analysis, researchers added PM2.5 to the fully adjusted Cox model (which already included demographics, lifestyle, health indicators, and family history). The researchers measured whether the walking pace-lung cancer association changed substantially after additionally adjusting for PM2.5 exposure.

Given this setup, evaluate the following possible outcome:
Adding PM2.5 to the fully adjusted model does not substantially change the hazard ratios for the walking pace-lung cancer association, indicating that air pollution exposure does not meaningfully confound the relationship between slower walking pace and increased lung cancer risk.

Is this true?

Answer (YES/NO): YES